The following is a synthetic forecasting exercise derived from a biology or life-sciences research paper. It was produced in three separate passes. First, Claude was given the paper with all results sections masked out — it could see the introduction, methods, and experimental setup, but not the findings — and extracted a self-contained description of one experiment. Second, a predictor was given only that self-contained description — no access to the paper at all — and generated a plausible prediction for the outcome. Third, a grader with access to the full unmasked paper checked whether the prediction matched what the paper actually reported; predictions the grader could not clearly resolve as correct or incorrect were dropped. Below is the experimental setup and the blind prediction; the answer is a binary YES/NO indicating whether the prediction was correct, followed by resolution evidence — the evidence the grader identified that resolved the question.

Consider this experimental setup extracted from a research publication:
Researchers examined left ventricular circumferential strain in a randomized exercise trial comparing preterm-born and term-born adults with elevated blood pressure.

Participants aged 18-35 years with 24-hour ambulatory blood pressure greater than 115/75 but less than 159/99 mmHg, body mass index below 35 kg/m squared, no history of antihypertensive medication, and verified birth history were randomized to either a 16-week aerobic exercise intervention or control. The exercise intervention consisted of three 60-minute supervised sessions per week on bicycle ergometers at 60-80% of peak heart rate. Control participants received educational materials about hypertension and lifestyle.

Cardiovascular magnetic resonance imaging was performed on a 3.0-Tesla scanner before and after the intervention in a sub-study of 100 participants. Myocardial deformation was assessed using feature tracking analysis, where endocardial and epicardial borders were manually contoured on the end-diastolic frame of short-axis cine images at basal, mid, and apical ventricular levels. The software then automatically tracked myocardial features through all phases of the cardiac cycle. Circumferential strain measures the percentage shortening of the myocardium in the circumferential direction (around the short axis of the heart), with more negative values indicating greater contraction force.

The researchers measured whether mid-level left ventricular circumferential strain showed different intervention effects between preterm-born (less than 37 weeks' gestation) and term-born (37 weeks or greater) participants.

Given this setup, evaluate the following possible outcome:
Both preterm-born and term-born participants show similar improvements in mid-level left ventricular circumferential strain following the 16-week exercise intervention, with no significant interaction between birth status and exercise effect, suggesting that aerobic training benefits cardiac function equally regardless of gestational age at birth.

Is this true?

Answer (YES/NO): NO